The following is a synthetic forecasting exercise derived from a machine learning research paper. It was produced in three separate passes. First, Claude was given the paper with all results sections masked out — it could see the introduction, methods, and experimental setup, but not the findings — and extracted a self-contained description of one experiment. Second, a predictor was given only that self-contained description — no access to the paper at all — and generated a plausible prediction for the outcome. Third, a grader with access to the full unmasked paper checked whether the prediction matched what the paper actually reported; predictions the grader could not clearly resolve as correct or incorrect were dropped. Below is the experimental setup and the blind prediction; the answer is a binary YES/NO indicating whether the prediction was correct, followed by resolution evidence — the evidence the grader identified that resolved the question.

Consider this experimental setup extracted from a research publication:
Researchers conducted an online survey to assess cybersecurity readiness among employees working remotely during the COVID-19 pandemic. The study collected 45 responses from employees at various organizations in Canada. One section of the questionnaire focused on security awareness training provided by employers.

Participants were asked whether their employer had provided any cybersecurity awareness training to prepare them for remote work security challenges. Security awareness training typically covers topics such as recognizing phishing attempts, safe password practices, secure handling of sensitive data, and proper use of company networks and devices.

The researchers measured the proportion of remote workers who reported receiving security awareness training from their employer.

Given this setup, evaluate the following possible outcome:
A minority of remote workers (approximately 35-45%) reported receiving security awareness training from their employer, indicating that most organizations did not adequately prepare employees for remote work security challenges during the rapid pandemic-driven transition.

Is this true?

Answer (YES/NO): NO